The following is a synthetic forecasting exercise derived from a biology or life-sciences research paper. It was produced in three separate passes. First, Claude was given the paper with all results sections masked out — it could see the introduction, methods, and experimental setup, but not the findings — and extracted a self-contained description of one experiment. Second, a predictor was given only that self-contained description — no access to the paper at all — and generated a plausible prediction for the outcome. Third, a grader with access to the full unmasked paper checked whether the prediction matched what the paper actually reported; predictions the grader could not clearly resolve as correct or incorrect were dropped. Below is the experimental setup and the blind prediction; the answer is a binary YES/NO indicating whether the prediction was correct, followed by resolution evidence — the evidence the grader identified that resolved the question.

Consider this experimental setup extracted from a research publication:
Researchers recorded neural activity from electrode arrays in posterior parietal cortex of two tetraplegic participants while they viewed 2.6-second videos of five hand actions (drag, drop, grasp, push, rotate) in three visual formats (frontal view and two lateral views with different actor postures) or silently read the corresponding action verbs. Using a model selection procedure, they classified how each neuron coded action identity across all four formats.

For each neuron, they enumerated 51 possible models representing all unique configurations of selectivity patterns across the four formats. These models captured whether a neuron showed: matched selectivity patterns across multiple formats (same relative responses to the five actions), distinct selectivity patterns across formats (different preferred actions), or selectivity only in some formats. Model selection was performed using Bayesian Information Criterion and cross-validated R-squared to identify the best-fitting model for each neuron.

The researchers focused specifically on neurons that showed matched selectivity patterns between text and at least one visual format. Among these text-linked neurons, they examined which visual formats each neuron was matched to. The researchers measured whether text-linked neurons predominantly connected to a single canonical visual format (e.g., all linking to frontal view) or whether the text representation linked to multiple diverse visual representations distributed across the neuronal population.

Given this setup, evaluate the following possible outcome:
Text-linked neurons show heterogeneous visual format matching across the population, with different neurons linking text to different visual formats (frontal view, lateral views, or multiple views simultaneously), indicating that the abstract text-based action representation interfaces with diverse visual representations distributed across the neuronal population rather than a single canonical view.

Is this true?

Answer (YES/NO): YES